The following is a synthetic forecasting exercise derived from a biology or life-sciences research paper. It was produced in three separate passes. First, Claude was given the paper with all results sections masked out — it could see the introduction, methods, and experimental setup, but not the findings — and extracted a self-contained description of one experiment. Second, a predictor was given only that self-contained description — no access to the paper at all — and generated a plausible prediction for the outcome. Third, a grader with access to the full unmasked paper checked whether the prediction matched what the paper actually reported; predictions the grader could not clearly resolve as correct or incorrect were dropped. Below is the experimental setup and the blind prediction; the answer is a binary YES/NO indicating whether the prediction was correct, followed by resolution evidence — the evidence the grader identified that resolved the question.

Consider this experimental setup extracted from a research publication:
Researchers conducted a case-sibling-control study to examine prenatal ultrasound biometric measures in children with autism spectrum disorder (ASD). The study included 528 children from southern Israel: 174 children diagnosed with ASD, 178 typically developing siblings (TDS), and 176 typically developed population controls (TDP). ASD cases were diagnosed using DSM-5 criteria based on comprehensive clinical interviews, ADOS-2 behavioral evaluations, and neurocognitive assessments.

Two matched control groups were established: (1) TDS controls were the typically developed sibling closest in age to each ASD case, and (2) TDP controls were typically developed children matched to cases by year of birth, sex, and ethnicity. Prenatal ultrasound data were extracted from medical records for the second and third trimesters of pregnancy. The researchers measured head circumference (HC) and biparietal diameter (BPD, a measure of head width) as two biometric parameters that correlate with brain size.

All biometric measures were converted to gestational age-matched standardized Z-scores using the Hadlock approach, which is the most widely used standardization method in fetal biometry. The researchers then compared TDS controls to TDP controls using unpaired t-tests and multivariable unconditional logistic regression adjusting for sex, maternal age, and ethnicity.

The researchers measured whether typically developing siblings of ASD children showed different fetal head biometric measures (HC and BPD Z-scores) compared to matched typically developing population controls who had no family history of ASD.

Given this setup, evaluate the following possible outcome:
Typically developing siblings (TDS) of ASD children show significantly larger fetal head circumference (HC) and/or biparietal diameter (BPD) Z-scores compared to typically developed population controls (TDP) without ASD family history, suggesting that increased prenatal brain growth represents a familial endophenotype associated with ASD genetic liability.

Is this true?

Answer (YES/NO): NO